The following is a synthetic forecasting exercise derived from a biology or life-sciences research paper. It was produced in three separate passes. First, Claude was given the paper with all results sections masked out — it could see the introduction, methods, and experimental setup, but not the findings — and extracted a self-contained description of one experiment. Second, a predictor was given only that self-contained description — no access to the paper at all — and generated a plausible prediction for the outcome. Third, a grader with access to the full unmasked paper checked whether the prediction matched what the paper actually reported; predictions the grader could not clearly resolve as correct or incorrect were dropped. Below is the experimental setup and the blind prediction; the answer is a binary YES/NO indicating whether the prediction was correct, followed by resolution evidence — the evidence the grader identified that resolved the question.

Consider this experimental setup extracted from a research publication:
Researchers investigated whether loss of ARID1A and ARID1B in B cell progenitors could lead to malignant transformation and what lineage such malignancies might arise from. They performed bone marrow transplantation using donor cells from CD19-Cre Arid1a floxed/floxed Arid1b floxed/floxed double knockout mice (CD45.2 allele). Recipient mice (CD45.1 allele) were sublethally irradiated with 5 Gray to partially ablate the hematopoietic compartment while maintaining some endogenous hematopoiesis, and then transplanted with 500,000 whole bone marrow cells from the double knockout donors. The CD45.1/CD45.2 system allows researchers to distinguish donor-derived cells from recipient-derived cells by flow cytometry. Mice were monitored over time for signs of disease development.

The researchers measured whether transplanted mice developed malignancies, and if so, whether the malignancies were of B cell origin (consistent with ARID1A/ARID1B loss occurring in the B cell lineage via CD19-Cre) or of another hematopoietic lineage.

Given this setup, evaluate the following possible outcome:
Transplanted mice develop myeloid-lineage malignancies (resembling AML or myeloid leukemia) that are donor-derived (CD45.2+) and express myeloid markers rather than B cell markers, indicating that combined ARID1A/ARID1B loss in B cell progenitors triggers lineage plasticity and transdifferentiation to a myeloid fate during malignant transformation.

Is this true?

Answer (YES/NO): YES